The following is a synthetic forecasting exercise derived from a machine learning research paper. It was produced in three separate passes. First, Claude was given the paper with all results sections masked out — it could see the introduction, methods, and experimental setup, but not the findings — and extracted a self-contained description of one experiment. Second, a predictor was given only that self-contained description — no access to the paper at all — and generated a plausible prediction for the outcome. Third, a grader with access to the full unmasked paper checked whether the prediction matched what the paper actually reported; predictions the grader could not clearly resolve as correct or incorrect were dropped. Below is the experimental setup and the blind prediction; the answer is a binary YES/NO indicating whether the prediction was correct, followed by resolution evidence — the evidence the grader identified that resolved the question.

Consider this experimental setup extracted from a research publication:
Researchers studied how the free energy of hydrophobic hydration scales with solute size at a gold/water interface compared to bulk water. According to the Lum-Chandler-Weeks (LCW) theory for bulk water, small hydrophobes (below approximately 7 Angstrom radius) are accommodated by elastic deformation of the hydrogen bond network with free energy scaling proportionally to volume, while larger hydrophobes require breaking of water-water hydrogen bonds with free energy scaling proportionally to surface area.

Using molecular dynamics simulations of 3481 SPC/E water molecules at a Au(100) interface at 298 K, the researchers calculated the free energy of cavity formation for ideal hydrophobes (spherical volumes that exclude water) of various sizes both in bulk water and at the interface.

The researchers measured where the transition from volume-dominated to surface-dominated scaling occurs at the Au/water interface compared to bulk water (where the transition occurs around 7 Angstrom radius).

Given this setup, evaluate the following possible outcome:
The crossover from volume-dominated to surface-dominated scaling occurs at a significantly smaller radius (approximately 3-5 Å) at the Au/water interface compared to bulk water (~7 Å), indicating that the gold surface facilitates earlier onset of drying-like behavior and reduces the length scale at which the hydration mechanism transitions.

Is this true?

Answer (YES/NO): YES